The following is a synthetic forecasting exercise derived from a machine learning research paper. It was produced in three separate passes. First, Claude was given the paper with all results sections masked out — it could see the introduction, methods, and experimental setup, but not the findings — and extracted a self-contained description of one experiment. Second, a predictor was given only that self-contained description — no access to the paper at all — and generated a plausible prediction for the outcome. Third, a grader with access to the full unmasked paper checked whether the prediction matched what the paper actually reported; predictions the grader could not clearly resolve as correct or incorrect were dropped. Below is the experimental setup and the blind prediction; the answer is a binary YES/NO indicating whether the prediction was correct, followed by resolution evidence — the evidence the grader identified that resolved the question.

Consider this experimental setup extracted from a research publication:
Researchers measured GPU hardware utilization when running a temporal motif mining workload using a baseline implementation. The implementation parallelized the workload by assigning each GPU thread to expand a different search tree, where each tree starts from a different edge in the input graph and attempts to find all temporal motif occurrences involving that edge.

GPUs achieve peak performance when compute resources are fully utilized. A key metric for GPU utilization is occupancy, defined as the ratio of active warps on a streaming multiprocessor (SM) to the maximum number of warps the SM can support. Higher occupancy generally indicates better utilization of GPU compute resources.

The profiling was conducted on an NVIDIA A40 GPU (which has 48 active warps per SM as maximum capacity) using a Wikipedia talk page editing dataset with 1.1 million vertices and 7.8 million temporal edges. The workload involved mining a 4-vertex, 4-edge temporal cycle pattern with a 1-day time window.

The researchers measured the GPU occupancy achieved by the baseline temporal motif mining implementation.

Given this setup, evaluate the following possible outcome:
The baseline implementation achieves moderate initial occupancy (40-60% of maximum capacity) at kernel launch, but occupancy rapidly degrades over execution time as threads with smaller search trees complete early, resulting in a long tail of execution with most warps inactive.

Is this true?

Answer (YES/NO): NO